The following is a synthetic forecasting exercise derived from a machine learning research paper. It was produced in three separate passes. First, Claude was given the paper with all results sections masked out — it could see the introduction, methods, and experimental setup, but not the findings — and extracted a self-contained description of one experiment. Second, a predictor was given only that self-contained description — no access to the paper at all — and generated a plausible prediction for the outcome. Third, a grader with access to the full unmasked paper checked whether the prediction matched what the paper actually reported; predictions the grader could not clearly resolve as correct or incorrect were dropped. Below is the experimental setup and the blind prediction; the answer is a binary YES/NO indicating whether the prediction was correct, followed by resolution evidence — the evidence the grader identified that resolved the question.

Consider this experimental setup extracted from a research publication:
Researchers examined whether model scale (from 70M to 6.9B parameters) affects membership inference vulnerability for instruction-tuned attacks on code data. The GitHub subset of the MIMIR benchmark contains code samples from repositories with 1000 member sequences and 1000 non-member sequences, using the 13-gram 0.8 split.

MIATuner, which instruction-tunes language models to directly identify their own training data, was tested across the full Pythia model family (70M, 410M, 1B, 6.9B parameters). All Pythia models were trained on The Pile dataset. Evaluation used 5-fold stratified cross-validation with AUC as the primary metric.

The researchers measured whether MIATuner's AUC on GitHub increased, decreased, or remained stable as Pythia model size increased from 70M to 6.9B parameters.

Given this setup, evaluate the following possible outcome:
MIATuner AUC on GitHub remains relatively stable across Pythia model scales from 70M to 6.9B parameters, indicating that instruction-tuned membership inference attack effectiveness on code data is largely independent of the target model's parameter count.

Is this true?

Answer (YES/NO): NO